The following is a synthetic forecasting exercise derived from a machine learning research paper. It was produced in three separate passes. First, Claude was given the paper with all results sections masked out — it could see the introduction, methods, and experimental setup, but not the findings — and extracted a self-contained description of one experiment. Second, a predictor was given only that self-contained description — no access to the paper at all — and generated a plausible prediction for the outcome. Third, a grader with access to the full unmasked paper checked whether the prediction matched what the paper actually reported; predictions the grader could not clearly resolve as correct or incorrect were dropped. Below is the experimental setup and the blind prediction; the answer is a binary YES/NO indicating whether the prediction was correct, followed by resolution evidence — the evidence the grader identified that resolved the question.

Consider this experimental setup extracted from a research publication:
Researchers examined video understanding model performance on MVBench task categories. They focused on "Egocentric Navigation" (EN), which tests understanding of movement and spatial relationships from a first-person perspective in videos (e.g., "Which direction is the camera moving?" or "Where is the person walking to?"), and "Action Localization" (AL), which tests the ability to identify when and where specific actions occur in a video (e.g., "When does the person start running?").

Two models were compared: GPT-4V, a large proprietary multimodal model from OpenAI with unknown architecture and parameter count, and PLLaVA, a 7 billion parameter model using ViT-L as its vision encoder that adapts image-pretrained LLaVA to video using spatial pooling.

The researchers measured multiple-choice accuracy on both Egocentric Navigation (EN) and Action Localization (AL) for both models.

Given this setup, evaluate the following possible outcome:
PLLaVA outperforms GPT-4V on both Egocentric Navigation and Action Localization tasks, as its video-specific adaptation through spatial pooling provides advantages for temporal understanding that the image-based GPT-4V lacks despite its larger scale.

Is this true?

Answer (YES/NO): NO